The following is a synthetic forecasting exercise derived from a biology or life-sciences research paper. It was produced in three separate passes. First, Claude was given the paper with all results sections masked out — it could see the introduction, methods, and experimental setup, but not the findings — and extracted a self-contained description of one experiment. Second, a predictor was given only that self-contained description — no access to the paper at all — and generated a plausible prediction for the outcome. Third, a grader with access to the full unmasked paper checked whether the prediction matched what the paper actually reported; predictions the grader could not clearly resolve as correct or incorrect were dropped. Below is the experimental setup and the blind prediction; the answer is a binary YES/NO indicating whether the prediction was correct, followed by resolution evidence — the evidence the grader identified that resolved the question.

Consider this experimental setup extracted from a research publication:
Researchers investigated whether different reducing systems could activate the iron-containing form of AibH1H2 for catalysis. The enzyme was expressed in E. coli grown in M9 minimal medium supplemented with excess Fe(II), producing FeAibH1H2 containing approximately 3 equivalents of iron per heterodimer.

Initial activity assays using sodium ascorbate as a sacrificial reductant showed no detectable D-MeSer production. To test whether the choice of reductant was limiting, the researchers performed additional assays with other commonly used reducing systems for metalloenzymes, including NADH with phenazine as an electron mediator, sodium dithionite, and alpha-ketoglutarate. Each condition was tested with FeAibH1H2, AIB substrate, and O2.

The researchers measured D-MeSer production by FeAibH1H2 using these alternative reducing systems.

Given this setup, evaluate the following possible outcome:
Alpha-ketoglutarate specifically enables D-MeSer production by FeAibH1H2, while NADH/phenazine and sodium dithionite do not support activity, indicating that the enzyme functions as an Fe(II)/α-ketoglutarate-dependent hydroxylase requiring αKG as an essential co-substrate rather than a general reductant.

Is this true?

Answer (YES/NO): NO